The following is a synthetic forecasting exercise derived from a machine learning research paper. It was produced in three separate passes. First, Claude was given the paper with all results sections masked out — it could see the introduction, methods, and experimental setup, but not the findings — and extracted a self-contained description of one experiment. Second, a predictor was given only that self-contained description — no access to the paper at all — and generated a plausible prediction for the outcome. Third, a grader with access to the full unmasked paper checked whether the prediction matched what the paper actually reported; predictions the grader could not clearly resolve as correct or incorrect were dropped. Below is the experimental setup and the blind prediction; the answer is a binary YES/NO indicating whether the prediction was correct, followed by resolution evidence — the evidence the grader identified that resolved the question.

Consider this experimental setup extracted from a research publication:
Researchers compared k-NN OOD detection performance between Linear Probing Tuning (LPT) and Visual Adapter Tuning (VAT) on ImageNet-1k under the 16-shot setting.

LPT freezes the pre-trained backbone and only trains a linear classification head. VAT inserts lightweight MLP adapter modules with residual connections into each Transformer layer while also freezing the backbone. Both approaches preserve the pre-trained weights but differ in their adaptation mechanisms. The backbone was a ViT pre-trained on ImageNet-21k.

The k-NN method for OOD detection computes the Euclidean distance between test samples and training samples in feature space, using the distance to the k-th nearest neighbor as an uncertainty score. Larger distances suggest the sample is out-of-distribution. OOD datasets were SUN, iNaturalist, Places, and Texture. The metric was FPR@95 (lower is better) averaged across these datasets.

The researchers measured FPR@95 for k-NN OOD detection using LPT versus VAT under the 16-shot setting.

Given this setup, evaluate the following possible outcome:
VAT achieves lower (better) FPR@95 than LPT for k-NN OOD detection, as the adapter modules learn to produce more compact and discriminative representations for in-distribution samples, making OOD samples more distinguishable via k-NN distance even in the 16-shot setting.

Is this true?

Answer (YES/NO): YES